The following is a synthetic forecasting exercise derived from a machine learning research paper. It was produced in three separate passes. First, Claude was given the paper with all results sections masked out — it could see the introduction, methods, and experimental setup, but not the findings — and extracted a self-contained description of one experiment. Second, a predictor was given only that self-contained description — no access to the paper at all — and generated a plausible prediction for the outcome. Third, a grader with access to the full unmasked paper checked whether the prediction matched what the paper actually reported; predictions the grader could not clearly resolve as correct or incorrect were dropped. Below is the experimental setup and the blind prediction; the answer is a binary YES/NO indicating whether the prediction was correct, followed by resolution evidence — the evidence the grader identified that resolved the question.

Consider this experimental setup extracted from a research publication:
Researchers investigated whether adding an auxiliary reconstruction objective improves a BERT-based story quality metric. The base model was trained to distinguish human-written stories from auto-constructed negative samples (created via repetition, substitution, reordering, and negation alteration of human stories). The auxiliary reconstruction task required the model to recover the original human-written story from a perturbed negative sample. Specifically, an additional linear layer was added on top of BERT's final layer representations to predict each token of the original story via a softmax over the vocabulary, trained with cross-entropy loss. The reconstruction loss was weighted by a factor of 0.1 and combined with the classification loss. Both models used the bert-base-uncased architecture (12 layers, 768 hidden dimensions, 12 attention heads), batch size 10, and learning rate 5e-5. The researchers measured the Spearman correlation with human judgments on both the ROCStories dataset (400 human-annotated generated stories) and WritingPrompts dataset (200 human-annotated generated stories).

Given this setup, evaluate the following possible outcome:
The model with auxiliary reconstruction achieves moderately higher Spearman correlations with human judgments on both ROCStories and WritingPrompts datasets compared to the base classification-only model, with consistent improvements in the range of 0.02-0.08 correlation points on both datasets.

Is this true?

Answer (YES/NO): YES